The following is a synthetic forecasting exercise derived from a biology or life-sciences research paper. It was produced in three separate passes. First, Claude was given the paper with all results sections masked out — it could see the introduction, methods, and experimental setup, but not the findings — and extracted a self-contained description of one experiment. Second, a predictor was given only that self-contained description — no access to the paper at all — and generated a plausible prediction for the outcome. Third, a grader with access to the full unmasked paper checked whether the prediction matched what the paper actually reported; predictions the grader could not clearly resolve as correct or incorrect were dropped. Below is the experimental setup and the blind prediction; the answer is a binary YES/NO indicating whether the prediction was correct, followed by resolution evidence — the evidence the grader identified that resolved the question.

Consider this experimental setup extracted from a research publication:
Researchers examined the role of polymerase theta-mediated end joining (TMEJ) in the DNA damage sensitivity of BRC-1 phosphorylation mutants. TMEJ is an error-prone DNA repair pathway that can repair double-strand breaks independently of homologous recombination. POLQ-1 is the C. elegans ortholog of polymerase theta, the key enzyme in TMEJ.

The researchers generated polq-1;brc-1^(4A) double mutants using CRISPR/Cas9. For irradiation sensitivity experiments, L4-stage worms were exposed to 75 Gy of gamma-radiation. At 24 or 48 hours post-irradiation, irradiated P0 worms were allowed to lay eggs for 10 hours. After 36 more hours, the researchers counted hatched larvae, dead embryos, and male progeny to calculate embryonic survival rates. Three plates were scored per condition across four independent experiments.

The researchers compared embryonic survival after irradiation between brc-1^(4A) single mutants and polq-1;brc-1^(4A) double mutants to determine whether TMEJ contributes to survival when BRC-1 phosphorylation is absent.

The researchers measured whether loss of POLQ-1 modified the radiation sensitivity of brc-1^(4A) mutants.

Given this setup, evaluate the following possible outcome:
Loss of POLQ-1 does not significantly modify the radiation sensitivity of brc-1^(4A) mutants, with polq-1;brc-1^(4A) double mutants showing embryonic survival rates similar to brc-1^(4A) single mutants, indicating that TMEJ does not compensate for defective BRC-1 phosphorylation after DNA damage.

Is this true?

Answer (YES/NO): NO